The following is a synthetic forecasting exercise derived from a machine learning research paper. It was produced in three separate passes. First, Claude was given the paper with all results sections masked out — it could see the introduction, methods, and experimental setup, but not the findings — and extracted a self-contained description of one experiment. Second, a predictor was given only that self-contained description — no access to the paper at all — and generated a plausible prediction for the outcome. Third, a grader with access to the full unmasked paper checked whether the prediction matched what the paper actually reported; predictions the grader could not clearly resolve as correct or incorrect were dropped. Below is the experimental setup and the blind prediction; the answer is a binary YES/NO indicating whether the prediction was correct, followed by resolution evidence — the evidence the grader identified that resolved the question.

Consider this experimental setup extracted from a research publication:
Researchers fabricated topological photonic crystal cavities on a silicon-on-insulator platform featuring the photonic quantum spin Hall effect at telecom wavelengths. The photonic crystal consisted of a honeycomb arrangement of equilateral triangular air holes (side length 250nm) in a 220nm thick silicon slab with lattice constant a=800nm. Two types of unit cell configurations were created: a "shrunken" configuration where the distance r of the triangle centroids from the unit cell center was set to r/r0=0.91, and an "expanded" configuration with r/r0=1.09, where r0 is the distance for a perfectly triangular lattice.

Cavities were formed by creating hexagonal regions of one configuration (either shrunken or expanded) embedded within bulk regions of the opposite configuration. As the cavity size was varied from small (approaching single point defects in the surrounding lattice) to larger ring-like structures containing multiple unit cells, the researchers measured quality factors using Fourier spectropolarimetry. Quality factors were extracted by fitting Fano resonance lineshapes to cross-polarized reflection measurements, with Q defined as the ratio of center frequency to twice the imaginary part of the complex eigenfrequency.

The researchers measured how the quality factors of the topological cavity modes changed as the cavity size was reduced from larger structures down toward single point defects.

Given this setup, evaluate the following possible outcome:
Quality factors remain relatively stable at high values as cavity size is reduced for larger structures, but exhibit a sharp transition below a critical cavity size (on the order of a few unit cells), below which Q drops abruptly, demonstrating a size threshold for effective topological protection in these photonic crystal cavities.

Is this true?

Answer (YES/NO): NO